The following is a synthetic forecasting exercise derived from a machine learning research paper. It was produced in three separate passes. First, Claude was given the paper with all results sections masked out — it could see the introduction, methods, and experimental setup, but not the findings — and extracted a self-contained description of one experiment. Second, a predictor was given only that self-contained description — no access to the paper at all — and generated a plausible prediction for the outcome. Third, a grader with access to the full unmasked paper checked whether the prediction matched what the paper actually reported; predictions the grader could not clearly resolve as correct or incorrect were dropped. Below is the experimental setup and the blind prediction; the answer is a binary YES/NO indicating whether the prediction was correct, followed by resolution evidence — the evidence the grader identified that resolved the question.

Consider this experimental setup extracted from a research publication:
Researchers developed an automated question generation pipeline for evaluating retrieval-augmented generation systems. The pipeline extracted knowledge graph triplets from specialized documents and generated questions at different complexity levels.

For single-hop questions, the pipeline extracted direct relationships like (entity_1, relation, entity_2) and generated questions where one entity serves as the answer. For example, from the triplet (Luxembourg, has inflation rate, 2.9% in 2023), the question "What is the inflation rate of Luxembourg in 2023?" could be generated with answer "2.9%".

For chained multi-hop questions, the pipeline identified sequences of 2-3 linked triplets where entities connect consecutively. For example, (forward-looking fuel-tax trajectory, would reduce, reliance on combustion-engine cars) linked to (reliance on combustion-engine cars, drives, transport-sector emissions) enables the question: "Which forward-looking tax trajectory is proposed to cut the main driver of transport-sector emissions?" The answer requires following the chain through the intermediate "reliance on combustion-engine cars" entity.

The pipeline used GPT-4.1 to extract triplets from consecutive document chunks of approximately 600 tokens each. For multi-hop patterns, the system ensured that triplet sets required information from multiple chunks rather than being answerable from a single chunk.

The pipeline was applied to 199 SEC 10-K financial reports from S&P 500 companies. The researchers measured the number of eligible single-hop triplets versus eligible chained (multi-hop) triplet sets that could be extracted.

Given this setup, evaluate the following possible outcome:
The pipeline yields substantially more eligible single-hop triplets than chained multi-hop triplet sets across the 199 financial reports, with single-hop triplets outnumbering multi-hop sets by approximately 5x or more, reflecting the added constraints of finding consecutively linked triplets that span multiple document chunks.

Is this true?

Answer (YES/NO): NO